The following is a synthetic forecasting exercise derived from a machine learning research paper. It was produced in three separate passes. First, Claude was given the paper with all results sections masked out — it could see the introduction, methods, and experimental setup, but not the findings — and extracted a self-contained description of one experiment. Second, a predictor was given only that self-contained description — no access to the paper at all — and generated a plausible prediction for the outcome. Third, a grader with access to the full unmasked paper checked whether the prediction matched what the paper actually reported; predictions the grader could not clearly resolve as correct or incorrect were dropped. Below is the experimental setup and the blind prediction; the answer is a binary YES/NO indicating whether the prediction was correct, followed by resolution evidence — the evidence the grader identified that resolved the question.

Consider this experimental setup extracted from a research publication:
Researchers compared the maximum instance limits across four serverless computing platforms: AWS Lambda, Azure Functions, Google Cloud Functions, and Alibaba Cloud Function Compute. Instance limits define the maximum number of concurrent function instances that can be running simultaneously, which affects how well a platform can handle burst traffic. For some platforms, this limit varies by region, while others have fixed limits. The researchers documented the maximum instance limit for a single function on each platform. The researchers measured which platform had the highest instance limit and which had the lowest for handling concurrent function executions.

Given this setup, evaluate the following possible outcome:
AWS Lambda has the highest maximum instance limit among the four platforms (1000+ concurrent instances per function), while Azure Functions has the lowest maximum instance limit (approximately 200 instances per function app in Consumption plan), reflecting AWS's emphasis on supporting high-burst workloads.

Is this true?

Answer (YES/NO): NO